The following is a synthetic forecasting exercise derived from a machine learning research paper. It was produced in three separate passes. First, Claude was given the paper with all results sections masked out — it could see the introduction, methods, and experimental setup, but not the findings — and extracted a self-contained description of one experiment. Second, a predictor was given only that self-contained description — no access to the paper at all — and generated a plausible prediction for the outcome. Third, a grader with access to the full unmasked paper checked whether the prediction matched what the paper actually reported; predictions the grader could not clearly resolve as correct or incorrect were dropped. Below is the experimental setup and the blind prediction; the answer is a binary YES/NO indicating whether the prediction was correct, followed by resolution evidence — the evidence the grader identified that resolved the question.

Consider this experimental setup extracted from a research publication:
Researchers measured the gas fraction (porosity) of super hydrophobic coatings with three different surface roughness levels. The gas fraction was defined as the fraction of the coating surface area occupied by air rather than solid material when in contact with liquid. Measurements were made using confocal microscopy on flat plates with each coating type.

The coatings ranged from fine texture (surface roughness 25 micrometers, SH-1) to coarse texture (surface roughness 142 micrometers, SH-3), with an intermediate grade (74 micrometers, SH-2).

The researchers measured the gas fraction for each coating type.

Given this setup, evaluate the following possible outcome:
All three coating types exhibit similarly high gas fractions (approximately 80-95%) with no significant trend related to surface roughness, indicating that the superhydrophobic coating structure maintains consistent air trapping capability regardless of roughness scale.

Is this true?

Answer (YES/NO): NO